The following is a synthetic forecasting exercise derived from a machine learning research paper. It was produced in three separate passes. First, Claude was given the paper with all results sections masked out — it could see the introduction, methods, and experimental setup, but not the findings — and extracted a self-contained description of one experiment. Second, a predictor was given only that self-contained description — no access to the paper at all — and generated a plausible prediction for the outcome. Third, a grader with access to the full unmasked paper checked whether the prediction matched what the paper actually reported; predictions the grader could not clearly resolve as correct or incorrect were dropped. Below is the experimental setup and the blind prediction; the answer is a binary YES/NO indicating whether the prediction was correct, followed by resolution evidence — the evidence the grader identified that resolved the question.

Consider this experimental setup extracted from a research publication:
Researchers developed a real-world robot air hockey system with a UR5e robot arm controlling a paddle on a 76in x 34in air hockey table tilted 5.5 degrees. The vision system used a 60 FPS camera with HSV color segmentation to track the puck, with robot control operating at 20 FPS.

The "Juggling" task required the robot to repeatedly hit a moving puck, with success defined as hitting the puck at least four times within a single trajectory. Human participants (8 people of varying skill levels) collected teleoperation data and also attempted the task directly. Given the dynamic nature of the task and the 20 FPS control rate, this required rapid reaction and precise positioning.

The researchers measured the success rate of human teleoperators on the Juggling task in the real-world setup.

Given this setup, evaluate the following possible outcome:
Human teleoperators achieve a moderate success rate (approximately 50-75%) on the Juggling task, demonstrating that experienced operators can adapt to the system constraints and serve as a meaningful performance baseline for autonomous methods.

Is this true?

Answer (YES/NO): NO